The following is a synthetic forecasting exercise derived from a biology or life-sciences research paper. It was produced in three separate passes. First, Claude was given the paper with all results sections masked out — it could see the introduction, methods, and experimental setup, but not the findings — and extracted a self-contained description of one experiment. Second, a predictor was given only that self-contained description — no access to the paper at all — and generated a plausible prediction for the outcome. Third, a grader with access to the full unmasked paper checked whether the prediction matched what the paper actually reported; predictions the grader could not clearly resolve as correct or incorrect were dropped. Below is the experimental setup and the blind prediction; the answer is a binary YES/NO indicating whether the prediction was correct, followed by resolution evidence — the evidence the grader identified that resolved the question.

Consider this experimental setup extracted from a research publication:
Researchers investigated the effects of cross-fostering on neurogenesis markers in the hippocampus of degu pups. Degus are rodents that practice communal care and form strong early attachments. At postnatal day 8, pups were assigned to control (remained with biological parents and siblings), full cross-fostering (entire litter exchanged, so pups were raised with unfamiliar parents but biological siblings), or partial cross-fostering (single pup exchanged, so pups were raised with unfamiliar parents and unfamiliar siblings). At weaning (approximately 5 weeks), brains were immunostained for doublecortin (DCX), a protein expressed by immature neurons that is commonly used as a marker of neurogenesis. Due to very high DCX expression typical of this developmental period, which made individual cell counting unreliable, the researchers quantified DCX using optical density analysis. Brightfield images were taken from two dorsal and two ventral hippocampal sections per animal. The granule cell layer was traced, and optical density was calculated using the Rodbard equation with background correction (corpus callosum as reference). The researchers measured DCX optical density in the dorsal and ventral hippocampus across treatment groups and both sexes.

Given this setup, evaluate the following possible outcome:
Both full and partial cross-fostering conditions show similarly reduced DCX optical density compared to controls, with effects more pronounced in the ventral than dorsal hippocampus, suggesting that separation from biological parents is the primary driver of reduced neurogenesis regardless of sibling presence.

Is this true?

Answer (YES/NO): NO